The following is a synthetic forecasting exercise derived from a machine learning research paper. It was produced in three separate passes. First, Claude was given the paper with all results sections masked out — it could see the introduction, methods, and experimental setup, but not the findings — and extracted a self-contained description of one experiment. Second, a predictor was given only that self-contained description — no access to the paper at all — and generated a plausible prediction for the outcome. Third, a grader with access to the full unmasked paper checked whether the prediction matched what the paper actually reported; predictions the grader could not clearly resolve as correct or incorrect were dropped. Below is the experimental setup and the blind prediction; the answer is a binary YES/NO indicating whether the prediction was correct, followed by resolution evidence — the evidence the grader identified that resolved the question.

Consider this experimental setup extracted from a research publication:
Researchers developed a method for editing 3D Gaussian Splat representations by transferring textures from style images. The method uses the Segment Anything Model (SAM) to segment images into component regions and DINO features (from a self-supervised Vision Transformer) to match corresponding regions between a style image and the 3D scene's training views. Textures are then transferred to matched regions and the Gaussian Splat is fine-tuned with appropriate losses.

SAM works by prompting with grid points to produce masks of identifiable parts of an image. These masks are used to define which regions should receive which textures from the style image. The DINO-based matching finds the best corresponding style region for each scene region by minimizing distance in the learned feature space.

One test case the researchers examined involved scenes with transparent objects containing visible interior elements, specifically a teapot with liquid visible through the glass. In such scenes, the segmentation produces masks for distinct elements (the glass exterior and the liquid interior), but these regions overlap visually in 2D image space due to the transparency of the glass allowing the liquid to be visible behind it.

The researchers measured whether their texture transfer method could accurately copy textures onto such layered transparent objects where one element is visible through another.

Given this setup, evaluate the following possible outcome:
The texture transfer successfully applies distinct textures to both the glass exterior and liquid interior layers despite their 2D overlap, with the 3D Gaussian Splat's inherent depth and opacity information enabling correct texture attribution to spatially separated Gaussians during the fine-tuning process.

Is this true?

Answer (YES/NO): NO